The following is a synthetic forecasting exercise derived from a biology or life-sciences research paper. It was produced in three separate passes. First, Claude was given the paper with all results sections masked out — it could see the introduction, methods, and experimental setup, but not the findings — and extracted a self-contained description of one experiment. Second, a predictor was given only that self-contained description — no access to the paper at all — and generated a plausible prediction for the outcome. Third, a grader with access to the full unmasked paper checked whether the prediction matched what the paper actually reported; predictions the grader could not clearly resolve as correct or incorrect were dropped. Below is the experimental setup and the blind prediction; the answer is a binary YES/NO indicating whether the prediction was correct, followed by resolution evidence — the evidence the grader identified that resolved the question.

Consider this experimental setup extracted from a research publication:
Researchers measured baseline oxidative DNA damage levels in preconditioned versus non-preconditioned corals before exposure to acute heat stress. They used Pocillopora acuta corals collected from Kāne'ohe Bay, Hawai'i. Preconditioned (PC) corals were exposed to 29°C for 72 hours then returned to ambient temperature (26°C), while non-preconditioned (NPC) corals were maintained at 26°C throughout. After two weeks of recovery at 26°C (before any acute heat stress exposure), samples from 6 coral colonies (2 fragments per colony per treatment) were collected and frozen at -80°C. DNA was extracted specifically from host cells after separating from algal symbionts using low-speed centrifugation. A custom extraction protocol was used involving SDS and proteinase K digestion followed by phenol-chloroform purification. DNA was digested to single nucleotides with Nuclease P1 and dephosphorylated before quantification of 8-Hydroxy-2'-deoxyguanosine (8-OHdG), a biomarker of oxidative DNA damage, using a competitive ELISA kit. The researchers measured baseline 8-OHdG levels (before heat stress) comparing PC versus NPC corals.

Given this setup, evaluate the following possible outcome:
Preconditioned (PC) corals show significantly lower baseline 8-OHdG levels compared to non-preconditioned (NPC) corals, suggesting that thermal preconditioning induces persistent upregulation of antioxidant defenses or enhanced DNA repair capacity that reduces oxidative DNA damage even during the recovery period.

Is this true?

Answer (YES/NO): NO